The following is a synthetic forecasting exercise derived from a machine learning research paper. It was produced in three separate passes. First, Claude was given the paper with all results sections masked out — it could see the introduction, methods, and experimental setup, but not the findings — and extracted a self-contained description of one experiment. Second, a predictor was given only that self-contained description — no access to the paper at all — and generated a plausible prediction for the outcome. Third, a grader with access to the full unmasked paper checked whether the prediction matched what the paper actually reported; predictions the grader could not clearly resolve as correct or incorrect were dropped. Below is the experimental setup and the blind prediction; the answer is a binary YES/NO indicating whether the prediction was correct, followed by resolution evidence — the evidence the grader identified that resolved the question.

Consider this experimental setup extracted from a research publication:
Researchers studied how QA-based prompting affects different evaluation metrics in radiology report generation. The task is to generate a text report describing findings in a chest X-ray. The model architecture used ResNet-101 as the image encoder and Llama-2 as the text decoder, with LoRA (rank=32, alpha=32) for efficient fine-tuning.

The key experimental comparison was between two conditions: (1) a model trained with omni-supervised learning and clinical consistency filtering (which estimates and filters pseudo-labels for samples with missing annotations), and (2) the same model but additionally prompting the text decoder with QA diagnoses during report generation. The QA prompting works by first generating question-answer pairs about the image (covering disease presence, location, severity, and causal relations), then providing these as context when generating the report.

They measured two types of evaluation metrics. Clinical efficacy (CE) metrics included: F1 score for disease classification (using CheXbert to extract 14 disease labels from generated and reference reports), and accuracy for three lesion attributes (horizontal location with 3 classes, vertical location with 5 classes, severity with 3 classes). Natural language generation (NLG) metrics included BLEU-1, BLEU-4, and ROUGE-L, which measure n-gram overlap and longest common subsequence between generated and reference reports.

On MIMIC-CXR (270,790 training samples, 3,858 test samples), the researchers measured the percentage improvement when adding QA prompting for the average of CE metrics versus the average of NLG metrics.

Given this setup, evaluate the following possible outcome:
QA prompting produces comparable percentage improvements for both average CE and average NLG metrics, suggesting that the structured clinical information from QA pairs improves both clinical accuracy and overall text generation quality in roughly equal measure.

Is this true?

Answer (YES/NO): NO